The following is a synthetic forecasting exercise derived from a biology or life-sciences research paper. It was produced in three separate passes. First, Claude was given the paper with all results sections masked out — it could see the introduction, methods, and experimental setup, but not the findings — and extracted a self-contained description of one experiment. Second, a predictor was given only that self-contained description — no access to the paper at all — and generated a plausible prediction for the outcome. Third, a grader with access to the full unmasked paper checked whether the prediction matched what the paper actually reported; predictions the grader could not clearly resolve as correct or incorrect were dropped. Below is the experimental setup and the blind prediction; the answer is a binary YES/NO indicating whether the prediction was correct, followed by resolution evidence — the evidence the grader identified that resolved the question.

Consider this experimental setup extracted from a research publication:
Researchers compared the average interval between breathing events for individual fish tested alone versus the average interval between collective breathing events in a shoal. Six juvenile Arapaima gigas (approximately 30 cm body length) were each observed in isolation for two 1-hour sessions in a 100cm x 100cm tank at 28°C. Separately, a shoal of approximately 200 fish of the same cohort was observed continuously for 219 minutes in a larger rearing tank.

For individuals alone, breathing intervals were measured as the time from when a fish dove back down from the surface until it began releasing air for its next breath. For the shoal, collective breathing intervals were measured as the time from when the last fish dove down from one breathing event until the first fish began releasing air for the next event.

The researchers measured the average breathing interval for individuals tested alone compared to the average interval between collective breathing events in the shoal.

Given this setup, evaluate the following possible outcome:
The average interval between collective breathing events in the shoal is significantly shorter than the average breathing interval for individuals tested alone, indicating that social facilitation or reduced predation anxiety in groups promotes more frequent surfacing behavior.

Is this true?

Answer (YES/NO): YES